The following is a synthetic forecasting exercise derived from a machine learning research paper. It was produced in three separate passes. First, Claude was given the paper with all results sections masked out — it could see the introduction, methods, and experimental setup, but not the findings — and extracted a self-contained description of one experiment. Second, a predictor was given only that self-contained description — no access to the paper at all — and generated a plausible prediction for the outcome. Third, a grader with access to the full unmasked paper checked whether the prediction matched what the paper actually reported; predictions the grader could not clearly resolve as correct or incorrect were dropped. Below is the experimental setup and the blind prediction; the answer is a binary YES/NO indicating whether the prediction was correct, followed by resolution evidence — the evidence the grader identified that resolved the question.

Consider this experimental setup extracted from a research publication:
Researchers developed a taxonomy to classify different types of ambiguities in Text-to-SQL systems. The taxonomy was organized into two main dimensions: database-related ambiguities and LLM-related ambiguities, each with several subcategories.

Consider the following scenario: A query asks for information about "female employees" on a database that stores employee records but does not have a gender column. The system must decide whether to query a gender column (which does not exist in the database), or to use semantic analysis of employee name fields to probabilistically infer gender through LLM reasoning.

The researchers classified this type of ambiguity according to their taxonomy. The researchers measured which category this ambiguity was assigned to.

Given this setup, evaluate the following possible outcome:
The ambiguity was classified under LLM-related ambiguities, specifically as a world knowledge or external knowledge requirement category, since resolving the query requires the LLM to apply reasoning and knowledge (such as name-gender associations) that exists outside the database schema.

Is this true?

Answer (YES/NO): NO